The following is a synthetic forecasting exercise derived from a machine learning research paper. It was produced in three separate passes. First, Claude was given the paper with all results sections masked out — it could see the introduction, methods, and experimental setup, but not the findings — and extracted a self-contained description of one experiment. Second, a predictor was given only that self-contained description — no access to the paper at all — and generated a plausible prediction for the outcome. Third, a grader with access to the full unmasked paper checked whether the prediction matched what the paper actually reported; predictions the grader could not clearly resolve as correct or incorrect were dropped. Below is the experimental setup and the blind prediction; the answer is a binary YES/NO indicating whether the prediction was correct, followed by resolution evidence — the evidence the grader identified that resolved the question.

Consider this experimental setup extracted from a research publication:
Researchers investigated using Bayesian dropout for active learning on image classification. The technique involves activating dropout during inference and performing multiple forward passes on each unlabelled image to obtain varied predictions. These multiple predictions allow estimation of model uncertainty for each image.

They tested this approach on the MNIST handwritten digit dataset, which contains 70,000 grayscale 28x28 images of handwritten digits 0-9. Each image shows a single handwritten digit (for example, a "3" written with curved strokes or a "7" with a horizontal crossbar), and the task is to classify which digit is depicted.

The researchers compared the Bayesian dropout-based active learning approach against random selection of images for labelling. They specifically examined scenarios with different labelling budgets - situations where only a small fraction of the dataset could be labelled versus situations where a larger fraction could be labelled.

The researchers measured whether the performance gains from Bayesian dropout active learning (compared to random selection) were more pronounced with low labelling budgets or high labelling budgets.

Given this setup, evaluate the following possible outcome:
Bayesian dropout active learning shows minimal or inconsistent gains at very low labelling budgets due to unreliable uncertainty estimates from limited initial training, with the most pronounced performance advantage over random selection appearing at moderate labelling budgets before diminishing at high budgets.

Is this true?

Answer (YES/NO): NO